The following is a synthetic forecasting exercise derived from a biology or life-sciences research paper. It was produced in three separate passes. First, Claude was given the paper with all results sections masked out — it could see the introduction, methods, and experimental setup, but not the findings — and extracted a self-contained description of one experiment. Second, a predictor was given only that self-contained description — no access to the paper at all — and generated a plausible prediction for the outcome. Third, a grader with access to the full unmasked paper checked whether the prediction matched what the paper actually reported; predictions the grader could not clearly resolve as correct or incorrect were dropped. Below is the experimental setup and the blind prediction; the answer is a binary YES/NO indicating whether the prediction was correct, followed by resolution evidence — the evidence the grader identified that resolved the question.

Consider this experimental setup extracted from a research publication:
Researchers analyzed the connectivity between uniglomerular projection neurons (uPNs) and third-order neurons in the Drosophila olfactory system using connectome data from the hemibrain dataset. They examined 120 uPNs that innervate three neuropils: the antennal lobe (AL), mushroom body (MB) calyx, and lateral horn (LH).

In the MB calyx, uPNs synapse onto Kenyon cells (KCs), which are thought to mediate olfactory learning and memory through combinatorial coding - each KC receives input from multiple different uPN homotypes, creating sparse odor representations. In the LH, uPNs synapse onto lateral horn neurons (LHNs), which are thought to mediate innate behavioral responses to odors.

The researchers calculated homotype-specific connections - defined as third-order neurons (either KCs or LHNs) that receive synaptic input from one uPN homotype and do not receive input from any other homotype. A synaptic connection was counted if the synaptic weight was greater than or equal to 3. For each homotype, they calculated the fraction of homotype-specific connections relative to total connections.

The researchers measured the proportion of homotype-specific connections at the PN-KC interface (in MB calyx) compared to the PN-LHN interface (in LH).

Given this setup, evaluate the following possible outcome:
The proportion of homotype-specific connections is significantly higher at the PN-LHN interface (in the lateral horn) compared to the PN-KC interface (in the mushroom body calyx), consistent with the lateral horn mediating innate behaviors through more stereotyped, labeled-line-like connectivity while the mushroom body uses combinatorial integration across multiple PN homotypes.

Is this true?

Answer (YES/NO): YES